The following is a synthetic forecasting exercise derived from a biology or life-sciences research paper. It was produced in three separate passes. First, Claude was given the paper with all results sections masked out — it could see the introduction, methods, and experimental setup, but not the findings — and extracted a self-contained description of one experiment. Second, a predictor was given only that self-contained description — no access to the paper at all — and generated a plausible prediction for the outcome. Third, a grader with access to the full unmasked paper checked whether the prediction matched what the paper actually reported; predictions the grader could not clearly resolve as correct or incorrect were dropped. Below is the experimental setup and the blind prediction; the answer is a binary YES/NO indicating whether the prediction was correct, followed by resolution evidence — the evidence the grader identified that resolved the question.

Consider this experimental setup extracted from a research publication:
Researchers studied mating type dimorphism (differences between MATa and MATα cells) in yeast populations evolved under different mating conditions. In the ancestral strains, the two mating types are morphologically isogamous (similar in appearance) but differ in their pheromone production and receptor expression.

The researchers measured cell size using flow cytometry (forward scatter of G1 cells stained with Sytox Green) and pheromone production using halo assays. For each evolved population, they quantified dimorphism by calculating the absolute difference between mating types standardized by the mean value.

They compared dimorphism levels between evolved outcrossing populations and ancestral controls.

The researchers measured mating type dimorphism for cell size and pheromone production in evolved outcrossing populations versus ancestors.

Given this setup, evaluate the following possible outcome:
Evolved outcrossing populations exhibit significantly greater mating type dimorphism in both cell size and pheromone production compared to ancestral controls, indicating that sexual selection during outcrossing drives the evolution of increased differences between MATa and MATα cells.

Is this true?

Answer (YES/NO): YES